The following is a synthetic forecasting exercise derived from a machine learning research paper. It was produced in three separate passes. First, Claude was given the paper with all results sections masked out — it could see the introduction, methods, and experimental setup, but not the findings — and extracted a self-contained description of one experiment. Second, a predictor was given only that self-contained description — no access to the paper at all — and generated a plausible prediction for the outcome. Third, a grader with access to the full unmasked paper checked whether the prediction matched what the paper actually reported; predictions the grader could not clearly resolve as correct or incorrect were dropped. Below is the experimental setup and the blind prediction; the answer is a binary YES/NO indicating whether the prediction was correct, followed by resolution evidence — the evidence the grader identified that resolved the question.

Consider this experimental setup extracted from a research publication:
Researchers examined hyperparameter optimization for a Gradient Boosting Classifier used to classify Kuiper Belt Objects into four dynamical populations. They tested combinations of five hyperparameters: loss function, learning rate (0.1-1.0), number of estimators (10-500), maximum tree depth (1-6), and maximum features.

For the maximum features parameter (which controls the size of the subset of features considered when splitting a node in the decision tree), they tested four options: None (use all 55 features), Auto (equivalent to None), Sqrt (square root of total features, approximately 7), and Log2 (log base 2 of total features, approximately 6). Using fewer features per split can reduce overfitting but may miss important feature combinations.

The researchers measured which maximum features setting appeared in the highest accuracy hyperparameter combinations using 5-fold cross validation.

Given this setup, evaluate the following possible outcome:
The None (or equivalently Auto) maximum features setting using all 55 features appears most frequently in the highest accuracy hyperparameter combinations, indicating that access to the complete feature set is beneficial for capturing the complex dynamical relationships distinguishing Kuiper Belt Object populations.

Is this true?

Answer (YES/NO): NO